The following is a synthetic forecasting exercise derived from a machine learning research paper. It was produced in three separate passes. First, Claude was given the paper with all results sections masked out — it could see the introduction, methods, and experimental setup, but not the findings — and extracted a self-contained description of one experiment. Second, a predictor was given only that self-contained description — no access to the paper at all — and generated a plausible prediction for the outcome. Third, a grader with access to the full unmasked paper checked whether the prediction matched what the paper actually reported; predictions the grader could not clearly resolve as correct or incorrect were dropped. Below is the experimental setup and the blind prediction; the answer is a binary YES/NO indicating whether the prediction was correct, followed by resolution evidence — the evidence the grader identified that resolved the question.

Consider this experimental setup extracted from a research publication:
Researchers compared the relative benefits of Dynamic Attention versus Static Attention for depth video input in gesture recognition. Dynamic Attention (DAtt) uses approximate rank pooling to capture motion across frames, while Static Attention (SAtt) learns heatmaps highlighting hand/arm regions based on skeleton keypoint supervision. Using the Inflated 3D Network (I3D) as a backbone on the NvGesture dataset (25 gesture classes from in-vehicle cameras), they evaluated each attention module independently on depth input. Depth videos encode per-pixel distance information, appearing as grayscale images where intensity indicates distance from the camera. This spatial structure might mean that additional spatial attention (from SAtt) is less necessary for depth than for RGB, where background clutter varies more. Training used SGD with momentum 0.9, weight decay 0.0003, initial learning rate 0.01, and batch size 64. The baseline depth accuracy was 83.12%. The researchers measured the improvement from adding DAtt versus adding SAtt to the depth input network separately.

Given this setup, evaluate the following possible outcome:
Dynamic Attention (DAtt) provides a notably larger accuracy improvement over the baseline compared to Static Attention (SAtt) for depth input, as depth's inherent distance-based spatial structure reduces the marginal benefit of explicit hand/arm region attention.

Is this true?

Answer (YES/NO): NO